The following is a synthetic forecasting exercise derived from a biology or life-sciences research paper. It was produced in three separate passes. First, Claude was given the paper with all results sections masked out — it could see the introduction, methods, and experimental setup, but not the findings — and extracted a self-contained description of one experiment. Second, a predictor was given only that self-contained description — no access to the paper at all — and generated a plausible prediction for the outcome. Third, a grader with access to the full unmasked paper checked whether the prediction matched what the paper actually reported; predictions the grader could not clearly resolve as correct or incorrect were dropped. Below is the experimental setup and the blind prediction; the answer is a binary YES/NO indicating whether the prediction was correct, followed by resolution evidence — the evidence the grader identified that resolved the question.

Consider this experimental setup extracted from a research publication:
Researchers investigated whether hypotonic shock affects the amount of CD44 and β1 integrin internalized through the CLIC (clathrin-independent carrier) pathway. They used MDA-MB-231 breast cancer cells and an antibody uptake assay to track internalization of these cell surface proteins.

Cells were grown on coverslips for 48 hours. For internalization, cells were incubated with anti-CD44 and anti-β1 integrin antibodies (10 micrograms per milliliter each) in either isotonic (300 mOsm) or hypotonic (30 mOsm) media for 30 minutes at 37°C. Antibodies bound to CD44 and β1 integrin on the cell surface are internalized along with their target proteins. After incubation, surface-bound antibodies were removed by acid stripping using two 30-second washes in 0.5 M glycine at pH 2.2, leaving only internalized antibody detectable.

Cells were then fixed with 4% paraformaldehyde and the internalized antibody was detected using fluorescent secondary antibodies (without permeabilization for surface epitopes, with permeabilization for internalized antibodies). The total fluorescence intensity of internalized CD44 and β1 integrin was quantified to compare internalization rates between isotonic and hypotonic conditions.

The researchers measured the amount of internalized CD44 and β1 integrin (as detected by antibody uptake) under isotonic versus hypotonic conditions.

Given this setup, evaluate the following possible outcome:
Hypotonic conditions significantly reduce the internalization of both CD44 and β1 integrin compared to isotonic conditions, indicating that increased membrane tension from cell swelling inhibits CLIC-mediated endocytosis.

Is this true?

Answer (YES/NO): NO